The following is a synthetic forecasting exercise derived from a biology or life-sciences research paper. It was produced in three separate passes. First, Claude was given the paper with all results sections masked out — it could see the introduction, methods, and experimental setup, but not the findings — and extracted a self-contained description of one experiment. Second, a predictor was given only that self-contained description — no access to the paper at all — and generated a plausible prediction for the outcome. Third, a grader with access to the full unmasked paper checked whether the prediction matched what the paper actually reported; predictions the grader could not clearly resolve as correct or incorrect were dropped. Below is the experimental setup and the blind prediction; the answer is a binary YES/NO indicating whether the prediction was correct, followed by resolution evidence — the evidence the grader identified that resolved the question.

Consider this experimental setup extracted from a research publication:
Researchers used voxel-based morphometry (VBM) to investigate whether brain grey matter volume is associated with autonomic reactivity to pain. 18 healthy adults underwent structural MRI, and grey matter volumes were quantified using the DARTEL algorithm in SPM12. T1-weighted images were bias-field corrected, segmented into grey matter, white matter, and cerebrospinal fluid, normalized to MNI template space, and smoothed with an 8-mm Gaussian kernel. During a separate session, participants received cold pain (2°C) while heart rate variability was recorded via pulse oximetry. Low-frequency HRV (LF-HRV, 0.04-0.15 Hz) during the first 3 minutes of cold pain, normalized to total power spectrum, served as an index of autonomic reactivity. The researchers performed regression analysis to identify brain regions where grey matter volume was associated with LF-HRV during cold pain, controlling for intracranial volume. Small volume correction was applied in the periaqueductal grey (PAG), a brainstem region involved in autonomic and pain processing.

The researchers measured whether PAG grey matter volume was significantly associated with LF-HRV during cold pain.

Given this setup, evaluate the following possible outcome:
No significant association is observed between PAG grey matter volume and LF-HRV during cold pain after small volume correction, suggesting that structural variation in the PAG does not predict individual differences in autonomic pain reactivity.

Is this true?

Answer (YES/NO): NO